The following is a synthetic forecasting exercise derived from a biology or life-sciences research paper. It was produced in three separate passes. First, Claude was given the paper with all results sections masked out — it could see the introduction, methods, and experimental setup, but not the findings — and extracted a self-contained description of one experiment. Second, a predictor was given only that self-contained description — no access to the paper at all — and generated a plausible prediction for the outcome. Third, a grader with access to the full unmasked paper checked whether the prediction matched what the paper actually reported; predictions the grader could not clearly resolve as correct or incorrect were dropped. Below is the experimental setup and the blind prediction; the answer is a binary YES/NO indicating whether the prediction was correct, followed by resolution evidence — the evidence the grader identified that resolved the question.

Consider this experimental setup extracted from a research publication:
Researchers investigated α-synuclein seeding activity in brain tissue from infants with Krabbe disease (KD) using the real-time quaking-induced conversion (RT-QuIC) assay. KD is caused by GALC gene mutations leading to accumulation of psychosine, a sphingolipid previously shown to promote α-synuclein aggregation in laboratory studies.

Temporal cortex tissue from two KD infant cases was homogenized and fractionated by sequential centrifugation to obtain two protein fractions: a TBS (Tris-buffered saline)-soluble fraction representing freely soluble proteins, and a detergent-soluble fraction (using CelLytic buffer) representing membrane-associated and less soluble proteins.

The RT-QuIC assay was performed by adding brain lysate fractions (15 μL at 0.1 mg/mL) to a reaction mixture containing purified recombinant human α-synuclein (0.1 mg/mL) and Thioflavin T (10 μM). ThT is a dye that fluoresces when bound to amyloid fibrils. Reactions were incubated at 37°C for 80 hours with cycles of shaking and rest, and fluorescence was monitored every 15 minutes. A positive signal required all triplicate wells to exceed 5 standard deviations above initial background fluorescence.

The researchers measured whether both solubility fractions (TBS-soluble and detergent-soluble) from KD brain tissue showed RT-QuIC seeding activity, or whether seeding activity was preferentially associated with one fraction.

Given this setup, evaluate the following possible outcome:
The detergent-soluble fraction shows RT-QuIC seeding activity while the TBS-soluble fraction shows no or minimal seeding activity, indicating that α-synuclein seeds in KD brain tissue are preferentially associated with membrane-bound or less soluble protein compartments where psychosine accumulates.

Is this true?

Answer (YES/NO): NO